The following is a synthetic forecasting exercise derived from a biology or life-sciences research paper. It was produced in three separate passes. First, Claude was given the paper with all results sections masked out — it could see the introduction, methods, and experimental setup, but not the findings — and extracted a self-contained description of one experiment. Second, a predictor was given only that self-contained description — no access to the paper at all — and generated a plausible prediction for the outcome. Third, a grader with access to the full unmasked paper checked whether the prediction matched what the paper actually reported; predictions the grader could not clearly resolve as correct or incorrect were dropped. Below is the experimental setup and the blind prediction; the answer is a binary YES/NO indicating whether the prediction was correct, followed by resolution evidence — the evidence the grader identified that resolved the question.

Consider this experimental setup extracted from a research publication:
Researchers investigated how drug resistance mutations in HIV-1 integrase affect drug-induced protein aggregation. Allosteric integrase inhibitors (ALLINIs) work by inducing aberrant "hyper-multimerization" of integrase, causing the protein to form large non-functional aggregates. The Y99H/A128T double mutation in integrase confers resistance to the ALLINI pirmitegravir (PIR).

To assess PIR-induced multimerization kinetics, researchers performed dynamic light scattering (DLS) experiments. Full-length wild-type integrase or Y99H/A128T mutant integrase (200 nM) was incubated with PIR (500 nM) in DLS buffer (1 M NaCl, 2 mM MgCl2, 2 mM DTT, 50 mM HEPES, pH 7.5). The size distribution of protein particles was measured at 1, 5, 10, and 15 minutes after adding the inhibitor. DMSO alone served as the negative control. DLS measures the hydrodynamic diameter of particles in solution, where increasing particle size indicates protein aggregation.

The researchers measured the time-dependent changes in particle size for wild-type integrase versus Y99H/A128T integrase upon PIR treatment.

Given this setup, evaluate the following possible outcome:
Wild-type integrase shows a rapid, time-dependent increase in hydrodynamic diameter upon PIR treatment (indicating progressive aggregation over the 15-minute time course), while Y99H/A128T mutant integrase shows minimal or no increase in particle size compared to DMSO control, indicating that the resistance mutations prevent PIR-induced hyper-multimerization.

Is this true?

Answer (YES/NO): NO